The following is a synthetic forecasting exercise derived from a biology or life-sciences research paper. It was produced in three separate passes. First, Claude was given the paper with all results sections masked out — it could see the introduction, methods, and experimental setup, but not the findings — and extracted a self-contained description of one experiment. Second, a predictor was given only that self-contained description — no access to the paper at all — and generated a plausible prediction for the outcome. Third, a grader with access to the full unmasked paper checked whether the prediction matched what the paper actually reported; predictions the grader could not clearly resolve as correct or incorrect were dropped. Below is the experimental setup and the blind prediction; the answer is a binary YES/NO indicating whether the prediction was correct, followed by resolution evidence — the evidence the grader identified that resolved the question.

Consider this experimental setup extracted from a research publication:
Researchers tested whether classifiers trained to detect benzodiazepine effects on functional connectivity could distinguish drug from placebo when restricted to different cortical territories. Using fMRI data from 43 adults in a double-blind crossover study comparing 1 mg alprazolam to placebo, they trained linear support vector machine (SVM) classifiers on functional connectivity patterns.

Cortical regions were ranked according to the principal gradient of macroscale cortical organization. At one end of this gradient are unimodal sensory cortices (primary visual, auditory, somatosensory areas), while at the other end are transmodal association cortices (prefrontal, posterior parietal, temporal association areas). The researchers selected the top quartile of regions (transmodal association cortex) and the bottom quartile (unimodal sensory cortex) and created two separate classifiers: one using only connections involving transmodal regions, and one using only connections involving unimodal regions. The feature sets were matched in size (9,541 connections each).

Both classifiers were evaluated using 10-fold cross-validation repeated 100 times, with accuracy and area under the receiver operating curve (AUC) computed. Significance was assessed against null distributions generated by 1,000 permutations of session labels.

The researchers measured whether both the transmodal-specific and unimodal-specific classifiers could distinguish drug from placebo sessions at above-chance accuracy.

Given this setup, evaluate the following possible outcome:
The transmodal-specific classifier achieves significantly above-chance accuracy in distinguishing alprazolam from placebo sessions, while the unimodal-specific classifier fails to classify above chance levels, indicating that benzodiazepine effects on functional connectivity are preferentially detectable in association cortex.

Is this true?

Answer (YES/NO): NO